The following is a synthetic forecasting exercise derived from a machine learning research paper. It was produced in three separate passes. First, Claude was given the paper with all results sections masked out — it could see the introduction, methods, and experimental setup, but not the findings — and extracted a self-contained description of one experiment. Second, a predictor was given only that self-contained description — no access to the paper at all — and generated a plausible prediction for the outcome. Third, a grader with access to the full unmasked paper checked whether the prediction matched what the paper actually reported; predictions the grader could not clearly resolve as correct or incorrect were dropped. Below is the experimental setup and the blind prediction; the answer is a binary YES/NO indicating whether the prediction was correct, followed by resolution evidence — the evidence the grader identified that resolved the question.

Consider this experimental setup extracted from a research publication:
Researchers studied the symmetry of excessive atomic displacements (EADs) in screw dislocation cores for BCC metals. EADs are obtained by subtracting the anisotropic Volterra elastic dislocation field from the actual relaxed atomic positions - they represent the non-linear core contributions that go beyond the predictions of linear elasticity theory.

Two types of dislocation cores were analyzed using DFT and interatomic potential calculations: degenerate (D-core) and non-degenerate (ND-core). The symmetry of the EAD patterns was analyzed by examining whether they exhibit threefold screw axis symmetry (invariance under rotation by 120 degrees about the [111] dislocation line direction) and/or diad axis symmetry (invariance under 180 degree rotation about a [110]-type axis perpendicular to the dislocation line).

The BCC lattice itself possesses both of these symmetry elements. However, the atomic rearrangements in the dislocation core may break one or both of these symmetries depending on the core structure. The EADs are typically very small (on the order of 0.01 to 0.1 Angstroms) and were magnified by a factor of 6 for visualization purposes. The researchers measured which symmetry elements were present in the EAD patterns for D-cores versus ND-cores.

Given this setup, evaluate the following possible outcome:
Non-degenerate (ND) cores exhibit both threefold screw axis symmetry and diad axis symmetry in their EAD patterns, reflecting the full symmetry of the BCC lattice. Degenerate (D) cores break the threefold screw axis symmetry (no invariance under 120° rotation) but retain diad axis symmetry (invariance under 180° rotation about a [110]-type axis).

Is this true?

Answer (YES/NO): NO